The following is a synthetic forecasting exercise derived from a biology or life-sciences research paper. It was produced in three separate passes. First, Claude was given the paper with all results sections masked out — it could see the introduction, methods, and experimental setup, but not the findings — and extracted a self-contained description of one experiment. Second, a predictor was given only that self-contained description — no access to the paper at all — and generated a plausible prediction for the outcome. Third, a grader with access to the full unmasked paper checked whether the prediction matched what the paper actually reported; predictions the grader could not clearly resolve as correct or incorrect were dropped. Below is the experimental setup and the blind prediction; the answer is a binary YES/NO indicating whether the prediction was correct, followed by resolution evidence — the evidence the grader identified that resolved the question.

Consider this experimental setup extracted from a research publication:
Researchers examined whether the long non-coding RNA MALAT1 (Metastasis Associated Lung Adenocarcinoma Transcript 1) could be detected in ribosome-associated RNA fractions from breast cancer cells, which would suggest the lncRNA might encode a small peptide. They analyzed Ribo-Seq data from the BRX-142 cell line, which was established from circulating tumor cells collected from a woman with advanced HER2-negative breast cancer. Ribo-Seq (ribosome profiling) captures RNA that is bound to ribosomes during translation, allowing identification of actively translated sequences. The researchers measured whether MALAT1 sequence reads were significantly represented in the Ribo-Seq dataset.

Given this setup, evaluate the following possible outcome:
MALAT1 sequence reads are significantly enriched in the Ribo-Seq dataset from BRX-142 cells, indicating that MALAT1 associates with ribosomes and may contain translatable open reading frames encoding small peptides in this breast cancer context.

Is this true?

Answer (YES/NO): YES